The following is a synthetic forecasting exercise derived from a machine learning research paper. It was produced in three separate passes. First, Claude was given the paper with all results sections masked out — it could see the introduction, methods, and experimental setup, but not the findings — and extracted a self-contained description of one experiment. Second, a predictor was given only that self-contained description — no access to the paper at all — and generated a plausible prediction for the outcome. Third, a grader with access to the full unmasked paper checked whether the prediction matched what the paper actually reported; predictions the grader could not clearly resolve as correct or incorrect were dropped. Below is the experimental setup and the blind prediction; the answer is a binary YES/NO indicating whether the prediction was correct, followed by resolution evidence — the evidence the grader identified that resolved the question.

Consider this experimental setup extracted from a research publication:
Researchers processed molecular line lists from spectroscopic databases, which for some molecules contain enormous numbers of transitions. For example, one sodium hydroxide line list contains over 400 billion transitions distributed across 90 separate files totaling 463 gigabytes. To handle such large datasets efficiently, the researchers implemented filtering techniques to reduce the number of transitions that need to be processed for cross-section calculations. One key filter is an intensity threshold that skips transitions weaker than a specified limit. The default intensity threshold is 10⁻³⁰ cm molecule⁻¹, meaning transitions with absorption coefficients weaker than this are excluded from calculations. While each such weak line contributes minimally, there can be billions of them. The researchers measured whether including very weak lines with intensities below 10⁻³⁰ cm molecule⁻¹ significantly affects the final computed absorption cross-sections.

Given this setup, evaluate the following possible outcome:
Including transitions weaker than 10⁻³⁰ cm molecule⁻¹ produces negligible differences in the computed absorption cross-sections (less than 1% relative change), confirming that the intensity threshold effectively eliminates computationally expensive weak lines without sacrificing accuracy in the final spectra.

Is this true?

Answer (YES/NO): NO